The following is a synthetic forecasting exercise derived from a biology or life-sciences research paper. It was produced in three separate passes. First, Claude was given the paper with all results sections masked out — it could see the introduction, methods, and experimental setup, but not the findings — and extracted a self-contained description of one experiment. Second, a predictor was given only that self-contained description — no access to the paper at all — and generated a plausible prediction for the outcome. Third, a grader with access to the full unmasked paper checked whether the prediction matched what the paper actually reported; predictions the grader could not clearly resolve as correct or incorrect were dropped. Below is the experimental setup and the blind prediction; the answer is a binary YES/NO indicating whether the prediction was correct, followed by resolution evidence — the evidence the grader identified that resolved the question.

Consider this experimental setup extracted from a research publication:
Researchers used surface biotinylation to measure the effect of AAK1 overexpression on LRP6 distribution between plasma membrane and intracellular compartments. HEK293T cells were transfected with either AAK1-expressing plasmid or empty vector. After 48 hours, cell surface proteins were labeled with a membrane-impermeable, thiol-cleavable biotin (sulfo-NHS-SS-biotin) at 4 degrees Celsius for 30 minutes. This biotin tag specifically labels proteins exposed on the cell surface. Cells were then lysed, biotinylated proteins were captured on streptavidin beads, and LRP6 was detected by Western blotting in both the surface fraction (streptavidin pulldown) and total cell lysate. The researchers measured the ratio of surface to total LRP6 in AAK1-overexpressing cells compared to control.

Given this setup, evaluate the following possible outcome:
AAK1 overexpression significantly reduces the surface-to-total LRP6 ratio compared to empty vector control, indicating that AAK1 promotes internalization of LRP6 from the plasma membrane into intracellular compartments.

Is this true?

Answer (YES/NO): YES